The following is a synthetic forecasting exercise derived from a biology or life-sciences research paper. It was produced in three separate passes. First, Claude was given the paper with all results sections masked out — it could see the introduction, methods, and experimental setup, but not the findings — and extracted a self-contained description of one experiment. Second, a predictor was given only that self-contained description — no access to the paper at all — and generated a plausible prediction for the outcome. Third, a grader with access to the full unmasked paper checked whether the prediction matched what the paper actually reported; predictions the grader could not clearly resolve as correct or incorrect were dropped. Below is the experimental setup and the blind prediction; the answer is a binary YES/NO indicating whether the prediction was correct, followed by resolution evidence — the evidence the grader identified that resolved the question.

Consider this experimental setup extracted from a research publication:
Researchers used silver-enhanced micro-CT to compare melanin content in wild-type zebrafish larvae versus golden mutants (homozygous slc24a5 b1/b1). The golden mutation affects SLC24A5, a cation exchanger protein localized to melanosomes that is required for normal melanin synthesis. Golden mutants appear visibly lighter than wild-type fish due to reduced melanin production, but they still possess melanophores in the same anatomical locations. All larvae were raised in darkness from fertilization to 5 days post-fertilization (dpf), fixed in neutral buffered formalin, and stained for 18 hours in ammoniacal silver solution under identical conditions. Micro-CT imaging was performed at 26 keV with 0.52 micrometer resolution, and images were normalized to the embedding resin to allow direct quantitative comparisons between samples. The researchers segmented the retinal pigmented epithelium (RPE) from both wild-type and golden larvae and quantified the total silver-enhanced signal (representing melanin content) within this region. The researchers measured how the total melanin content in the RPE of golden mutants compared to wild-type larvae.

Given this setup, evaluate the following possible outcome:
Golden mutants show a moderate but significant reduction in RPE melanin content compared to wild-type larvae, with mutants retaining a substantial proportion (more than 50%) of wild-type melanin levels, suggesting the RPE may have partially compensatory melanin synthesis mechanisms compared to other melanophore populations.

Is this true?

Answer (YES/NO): NO